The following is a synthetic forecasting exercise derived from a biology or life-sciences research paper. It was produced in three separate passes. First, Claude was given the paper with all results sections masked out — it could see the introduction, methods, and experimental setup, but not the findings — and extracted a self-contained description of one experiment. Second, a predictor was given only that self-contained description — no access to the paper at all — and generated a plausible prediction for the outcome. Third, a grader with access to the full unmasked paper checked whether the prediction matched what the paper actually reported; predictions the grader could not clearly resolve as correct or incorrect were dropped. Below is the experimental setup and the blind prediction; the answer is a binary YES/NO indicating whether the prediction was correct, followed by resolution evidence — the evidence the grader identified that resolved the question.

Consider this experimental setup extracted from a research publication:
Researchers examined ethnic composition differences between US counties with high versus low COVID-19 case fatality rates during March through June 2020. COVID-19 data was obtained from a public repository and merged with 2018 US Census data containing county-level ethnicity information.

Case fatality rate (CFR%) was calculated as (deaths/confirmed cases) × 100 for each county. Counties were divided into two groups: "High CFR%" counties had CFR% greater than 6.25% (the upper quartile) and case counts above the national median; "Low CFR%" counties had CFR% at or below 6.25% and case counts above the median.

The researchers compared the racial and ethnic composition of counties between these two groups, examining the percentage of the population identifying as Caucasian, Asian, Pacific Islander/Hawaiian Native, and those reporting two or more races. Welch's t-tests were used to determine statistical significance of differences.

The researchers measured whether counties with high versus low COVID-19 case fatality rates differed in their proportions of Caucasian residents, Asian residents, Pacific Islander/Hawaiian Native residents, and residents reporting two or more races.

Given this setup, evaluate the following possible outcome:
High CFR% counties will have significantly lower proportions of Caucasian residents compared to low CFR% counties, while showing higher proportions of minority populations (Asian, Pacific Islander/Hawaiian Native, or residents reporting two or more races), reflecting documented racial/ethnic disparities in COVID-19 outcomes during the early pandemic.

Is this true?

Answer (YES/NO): NO